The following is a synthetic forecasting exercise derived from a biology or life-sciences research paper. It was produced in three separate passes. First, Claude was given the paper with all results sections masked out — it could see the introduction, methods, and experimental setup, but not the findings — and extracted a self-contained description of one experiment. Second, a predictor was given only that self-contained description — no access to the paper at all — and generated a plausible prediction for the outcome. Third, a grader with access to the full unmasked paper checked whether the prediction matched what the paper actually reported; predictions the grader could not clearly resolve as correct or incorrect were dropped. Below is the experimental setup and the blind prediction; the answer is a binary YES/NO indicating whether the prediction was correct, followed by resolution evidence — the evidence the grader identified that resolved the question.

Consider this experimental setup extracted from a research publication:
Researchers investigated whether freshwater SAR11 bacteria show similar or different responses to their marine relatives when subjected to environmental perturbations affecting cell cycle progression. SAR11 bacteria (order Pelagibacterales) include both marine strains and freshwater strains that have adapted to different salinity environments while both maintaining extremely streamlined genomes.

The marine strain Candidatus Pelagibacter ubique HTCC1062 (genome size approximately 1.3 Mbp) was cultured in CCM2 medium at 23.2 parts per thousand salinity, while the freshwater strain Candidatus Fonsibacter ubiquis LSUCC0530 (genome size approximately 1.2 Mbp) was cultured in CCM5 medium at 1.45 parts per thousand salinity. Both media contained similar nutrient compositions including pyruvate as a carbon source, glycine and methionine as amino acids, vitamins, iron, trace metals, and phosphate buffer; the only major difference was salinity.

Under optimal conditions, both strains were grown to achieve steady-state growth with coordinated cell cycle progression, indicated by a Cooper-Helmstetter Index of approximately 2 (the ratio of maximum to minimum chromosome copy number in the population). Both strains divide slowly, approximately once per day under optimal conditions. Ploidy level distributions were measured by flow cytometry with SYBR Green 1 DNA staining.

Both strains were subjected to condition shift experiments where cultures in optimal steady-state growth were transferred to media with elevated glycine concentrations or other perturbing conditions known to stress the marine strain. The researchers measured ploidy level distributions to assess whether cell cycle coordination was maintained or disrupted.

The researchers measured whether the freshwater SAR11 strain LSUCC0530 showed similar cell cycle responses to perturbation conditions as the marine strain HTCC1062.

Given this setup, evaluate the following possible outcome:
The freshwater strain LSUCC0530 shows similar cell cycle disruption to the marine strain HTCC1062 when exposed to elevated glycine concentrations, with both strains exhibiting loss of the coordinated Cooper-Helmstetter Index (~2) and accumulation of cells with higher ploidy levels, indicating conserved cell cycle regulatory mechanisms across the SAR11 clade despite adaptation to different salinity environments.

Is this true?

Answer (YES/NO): YES